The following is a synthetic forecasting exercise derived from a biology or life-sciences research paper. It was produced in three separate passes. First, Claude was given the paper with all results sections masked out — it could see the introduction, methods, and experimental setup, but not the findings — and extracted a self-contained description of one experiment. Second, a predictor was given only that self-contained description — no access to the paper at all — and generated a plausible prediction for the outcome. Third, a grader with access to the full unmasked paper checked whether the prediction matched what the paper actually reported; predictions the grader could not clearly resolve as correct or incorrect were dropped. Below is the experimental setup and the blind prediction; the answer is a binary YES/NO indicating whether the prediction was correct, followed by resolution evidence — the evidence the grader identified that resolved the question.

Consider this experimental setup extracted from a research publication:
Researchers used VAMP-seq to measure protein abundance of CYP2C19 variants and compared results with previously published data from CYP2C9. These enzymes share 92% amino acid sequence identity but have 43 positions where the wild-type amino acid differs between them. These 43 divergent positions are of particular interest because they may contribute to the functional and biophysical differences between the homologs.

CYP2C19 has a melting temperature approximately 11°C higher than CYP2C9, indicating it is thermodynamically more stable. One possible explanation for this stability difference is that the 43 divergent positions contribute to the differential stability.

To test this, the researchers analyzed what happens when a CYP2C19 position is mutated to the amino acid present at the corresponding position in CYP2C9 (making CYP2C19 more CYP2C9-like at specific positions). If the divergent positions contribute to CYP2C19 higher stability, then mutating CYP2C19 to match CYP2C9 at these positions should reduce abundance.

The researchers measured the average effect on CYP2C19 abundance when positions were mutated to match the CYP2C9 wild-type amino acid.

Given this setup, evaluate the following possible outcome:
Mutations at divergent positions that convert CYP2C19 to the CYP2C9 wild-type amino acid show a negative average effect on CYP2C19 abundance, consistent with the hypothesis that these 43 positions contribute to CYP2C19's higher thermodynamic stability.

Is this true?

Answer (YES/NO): NO